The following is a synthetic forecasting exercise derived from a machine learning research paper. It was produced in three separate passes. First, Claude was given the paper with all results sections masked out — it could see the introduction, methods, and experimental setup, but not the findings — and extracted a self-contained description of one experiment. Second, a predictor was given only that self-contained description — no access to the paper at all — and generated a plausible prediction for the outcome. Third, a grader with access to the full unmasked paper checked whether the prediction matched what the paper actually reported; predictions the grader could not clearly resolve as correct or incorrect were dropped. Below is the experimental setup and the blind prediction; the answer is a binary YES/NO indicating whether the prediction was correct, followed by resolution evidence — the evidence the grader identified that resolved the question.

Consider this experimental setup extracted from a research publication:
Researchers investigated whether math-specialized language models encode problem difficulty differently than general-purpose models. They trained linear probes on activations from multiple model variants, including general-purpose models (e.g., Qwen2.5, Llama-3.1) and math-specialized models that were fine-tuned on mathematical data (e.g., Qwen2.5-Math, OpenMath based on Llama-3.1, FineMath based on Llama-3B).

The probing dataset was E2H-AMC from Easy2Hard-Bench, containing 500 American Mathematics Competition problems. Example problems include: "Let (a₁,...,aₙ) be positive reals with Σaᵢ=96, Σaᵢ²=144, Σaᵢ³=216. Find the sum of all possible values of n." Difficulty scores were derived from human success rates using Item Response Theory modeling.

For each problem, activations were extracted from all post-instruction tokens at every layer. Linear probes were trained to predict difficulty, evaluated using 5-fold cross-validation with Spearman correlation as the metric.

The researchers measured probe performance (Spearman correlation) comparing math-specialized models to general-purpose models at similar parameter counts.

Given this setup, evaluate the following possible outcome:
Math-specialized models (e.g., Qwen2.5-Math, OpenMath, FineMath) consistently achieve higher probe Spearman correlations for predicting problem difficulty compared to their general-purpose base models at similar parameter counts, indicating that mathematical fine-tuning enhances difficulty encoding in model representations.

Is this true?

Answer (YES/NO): NO